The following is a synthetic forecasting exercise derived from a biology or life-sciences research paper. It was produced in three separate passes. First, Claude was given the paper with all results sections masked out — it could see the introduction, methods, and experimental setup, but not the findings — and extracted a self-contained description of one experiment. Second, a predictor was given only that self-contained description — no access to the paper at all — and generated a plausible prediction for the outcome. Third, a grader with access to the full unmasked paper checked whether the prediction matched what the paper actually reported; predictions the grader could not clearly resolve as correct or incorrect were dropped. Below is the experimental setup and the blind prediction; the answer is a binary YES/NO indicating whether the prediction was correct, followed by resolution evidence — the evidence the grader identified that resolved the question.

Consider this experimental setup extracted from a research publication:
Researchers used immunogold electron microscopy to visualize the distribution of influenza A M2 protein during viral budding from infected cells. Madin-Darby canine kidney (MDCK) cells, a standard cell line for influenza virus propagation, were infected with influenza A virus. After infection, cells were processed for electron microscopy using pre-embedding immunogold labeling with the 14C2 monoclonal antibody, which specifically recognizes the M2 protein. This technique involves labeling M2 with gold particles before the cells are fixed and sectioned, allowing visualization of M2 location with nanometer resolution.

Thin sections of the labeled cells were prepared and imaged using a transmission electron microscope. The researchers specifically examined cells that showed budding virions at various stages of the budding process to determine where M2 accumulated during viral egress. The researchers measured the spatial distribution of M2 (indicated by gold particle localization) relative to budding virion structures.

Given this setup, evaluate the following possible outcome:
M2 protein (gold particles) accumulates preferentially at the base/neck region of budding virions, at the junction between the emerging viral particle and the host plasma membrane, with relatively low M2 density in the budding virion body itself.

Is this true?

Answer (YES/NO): YES